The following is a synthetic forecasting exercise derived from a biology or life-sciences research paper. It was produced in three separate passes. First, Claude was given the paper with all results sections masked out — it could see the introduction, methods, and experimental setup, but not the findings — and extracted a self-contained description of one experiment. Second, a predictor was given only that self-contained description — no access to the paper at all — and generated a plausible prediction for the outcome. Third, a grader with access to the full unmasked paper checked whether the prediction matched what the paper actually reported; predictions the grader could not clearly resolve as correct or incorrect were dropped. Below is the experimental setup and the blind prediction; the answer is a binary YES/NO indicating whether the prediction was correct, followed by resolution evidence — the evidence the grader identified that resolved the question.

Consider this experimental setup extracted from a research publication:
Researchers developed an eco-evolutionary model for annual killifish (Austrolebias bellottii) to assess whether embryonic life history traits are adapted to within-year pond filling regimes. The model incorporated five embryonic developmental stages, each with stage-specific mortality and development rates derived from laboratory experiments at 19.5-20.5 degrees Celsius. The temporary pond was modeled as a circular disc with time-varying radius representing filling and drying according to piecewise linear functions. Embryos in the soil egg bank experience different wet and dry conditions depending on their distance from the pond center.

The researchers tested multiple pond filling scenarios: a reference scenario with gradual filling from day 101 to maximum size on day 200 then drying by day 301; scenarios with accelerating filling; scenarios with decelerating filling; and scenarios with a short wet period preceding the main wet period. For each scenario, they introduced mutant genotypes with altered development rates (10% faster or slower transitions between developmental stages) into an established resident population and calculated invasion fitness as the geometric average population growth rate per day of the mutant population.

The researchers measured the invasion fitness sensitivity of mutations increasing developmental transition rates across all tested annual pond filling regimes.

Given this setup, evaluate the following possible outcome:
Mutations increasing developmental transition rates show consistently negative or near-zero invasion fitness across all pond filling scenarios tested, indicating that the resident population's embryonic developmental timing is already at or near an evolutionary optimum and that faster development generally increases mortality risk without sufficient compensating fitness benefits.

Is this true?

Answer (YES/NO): NO